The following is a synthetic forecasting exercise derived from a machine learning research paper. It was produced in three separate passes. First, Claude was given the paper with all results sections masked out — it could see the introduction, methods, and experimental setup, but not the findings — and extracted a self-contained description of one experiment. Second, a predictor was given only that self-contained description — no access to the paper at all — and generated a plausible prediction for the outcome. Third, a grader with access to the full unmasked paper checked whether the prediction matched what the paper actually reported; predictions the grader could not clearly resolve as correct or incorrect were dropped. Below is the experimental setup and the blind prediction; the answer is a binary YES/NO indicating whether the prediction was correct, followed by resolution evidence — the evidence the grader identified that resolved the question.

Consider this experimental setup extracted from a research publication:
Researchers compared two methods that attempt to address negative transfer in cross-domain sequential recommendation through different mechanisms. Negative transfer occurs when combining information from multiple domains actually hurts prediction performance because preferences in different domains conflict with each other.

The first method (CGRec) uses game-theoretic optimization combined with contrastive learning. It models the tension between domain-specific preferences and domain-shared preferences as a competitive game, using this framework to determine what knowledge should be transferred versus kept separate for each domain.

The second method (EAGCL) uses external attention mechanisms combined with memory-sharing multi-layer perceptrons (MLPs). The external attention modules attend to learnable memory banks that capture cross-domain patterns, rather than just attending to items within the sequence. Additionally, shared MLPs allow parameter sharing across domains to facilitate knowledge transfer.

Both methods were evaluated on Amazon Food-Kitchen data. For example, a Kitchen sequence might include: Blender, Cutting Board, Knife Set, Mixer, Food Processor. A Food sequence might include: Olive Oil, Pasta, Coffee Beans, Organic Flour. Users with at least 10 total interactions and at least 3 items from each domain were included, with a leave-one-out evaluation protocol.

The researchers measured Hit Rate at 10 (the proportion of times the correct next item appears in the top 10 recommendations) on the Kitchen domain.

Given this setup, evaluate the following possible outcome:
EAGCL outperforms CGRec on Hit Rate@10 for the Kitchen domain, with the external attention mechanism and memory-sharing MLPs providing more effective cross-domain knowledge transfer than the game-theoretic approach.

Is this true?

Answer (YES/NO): YES